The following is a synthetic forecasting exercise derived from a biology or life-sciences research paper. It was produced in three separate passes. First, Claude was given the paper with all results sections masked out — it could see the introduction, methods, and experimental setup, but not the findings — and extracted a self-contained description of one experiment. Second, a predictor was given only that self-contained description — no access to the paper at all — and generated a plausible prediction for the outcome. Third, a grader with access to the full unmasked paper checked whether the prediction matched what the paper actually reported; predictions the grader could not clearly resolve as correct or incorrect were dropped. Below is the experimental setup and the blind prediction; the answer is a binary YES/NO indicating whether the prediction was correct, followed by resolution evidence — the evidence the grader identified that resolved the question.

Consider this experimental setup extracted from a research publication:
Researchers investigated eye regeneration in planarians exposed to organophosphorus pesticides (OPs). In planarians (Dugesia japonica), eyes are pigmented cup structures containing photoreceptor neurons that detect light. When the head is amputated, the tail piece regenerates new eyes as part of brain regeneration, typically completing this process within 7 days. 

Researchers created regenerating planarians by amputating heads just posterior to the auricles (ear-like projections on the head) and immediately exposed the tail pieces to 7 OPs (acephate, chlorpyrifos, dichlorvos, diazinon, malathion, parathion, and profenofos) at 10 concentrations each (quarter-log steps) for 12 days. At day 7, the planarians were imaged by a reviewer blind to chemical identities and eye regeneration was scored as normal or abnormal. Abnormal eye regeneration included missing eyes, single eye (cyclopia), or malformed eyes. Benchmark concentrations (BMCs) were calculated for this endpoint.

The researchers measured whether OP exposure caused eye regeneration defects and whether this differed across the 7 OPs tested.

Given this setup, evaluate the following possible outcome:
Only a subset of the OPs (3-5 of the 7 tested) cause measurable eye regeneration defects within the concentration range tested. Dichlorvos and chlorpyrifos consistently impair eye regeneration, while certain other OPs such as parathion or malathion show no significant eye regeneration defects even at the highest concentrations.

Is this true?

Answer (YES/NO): NO